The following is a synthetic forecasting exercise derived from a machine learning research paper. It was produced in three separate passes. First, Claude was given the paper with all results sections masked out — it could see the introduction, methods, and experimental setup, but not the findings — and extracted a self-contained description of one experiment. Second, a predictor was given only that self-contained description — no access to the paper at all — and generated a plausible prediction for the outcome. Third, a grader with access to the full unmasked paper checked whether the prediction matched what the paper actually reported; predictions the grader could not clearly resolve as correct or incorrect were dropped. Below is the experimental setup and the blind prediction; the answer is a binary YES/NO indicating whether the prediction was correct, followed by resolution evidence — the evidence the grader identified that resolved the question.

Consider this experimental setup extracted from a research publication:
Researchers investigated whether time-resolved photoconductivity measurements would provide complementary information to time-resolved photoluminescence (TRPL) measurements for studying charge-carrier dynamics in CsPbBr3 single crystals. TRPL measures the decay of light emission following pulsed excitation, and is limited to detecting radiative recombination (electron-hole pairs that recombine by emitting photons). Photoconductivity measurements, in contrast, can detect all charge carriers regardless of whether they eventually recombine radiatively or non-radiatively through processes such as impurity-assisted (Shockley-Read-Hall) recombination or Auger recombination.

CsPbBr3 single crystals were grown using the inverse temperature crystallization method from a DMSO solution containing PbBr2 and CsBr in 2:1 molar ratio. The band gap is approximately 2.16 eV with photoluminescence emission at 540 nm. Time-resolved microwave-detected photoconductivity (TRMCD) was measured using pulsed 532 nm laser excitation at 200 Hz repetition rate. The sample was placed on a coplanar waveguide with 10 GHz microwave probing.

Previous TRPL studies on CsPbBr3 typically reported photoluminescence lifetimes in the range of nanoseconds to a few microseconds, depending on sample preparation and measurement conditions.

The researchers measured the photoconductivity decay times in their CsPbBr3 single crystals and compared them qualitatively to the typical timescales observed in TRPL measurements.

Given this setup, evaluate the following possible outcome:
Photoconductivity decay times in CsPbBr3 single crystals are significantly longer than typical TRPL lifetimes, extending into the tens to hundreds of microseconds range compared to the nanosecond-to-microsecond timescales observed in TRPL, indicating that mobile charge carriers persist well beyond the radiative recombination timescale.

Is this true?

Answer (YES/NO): YES